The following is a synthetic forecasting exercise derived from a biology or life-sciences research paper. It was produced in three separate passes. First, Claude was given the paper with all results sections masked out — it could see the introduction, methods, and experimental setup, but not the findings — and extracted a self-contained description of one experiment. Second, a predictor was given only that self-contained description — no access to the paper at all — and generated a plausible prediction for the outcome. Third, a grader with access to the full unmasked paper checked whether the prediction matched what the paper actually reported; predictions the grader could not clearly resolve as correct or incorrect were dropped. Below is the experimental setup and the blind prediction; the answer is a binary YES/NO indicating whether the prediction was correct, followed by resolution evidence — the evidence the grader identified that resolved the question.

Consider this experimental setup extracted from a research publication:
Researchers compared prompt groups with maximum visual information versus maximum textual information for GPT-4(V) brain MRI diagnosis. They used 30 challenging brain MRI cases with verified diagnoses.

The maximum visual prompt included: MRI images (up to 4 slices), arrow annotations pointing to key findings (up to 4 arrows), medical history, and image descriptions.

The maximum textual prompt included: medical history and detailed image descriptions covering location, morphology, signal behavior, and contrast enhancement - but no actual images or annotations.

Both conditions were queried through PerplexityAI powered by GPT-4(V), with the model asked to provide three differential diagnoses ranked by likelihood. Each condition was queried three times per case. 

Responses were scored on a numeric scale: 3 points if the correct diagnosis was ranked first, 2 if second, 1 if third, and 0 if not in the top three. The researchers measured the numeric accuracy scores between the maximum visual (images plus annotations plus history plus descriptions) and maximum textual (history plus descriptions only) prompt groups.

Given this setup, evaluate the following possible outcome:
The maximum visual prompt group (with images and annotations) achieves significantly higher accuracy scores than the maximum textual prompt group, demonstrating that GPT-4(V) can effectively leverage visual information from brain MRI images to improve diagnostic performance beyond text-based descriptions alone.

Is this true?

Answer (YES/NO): NO